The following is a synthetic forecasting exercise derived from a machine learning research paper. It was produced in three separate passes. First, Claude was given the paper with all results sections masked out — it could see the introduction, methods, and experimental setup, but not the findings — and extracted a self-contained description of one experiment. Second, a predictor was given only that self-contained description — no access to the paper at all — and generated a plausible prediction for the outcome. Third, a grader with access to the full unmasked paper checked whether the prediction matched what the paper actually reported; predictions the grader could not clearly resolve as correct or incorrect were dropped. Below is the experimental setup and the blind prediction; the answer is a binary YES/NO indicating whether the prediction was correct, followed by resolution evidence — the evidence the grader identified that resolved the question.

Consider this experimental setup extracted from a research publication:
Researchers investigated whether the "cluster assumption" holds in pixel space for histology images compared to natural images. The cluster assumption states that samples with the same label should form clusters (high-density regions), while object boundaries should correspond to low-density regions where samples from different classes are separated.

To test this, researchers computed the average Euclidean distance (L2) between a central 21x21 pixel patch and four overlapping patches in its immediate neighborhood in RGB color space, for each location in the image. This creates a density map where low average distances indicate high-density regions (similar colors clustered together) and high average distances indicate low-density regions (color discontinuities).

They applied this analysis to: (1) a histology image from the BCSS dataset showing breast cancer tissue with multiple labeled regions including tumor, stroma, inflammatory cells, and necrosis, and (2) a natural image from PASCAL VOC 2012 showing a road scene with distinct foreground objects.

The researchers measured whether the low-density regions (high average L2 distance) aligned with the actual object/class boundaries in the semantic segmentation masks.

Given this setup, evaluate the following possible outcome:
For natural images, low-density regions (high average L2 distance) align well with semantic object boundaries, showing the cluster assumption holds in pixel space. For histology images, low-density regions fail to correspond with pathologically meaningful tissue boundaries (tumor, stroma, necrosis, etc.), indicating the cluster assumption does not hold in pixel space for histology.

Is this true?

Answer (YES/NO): NO